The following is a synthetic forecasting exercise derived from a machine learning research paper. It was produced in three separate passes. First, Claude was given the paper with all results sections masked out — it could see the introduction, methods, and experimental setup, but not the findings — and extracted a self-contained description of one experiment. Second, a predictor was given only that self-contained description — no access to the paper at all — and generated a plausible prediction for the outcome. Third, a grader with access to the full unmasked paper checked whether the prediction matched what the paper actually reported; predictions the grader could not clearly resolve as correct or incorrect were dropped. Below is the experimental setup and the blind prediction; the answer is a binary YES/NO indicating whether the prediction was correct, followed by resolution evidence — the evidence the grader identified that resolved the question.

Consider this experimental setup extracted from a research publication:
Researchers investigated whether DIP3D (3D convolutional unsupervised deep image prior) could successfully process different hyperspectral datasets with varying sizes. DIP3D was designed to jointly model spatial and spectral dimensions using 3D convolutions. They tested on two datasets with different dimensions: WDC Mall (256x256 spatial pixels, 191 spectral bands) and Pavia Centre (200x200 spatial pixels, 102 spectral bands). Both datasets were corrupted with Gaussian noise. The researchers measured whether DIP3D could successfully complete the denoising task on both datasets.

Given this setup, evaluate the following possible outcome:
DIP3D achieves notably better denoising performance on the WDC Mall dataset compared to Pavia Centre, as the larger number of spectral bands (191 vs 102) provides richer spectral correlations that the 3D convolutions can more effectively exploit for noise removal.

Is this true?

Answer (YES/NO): NO